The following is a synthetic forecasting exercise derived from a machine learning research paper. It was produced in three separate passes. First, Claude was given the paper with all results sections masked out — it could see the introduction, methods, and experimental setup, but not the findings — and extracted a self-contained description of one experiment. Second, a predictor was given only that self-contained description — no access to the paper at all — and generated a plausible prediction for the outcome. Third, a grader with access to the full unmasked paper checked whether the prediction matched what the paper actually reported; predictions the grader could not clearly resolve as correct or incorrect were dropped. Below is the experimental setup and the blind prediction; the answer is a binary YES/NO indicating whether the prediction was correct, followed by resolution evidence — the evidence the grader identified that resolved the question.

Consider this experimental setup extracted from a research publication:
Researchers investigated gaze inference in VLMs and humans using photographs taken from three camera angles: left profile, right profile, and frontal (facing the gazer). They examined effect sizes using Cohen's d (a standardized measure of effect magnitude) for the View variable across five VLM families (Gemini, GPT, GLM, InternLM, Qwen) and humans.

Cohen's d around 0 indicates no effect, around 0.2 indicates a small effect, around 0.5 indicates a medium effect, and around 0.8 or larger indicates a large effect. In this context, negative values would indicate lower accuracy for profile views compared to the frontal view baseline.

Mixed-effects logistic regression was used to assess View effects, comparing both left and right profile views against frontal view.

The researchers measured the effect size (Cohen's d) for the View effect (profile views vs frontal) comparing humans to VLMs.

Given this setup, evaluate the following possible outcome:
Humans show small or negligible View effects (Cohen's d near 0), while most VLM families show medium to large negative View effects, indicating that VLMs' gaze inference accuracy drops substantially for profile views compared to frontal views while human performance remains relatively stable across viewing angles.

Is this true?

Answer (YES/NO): NO